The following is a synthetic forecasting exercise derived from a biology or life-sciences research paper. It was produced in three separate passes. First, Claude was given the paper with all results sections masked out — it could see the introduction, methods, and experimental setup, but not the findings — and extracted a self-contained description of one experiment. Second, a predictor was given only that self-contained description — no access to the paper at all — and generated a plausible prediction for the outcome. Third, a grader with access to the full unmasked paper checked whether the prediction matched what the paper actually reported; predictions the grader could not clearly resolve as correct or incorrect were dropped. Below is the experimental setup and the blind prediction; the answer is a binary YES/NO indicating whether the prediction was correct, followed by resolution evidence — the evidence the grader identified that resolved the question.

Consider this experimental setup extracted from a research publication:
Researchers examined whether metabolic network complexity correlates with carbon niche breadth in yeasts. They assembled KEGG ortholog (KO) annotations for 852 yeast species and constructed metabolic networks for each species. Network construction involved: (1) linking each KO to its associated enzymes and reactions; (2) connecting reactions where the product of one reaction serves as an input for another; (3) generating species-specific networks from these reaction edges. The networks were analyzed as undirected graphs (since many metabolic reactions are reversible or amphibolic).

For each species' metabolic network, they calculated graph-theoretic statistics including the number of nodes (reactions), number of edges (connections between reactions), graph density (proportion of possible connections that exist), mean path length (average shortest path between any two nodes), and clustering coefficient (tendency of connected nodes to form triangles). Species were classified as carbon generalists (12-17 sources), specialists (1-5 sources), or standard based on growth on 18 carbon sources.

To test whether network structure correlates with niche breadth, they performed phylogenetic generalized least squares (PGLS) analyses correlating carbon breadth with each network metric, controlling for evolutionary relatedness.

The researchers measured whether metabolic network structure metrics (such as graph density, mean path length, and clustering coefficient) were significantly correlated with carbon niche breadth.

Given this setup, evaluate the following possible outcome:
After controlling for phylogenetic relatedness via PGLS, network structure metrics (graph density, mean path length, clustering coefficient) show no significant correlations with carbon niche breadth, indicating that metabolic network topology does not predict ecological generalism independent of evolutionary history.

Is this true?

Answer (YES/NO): NO